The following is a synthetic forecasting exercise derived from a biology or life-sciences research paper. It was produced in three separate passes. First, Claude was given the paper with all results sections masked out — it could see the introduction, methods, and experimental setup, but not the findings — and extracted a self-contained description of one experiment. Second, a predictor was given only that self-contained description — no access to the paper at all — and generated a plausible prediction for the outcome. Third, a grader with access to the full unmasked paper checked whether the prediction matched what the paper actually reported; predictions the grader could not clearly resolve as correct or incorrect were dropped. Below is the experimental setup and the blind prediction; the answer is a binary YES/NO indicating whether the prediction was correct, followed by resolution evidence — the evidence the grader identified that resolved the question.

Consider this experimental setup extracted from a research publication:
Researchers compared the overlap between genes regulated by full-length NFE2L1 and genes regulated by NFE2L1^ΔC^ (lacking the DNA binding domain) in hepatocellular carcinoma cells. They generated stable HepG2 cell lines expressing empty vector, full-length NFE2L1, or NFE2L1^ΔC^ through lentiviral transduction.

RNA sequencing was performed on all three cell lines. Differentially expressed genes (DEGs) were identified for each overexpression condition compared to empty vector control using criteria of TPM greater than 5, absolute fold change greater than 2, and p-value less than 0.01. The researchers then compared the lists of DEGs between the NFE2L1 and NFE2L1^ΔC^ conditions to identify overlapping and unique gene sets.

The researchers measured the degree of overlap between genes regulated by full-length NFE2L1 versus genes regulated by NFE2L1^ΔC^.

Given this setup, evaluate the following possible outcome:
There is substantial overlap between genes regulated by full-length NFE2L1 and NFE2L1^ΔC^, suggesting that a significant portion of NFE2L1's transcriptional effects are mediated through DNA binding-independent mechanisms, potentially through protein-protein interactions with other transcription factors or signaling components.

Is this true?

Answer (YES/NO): NO